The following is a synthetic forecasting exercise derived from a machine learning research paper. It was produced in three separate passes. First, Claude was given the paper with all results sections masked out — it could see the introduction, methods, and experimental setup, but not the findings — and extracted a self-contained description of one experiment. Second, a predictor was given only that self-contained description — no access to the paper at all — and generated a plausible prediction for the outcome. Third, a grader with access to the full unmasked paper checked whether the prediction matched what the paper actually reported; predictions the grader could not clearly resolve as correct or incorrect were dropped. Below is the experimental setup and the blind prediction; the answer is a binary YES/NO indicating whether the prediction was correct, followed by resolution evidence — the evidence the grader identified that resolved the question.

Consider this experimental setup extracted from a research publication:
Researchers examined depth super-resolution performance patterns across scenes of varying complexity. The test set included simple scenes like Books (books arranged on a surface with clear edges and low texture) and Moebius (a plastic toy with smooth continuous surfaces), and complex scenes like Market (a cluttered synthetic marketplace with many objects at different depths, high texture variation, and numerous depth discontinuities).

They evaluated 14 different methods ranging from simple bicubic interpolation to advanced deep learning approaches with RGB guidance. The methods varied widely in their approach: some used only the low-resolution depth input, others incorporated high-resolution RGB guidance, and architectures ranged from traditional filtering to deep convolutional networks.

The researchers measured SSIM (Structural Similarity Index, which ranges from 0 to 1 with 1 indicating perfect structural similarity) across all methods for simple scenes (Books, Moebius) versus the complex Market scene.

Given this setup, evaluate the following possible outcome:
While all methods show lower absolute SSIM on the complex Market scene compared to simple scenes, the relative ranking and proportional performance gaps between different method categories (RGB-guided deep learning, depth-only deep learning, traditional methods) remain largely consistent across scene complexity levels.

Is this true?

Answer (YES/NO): NO